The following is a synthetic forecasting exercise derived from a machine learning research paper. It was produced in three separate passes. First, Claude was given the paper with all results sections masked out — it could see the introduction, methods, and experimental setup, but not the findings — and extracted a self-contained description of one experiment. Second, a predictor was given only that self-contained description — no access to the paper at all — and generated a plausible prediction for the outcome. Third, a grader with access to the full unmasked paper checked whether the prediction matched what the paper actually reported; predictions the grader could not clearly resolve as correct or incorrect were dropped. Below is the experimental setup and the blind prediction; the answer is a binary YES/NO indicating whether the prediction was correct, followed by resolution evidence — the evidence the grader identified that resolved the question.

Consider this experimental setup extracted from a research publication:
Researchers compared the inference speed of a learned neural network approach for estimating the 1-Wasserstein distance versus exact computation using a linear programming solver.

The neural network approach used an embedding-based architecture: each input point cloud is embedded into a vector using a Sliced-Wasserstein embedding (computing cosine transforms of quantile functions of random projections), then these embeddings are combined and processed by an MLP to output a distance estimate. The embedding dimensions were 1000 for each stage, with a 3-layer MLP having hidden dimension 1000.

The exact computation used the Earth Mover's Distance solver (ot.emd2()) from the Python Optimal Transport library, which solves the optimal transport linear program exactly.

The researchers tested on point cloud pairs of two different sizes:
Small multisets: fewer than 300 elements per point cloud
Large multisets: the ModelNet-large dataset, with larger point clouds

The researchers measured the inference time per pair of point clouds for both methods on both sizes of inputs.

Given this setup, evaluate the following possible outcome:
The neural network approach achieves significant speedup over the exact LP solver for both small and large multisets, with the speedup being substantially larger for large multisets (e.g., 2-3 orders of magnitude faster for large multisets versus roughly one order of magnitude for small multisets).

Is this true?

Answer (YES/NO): NO